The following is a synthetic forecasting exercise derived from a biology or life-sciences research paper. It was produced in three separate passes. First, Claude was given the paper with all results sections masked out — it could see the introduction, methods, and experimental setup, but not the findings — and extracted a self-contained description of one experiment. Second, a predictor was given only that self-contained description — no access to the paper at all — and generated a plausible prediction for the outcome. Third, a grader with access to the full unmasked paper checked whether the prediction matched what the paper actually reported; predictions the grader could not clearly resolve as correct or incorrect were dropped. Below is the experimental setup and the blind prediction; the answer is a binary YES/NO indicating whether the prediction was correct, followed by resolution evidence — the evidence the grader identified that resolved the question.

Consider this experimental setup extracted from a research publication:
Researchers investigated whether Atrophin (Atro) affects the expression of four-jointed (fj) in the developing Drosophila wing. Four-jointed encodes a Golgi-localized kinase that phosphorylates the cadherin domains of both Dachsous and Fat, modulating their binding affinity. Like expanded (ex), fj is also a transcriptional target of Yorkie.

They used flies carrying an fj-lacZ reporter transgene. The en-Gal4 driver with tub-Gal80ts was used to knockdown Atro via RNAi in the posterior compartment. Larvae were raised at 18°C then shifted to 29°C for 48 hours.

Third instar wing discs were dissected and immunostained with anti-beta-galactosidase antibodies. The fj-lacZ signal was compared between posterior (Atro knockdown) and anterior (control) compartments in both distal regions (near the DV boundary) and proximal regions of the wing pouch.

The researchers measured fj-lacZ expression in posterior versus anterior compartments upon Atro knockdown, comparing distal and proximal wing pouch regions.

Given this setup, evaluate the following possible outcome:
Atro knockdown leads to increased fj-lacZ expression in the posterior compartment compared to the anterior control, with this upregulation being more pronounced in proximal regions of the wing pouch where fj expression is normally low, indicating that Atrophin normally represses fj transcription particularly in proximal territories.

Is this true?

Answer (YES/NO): NO